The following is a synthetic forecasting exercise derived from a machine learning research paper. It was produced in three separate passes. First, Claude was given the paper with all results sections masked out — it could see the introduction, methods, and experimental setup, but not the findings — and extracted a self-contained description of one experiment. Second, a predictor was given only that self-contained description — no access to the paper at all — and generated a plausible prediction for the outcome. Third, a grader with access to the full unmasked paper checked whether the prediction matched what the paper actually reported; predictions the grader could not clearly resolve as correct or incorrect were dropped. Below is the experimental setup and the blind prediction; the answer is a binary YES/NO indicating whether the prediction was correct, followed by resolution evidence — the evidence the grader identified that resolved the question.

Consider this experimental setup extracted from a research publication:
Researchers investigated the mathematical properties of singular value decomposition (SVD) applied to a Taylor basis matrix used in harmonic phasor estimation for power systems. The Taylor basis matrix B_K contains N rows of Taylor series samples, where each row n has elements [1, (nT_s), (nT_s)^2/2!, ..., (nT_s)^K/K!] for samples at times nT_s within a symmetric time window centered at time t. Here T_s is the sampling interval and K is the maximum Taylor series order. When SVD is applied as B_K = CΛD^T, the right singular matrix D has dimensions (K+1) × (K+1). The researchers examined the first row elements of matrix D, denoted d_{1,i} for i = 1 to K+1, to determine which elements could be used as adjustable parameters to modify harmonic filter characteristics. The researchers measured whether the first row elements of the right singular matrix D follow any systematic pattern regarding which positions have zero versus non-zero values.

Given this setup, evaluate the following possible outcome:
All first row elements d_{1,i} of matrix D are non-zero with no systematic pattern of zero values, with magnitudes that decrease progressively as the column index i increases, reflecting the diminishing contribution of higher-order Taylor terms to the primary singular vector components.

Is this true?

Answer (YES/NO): NO